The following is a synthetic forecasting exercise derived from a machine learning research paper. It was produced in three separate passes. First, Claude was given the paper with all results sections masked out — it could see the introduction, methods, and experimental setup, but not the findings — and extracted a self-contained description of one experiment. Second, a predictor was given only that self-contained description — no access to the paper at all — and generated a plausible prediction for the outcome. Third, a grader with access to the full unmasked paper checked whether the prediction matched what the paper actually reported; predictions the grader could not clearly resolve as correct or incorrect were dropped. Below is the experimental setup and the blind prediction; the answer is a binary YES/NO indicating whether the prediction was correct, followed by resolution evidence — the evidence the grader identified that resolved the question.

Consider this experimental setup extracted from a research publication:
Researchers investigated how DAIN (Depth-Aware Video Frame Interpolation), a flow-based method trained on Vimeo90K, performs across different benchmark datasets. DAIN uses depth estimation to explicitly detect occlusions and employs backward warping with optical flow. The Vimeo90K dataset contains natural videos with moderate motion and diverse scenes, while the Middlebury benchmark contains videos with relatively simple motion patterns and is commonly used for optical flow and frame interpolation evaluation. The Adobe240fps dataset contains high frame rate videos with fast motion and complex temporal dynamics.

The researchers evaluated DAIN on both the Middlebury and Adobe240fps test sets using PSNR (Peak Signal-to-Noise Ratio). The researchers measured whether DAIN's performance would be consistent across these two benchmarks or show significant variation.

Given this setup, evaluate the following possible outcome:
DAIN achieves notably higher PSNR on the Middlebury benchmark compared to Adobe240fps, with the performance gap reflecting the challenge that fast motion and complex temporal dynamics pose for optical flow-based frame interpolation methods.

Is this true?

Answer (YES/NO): YES